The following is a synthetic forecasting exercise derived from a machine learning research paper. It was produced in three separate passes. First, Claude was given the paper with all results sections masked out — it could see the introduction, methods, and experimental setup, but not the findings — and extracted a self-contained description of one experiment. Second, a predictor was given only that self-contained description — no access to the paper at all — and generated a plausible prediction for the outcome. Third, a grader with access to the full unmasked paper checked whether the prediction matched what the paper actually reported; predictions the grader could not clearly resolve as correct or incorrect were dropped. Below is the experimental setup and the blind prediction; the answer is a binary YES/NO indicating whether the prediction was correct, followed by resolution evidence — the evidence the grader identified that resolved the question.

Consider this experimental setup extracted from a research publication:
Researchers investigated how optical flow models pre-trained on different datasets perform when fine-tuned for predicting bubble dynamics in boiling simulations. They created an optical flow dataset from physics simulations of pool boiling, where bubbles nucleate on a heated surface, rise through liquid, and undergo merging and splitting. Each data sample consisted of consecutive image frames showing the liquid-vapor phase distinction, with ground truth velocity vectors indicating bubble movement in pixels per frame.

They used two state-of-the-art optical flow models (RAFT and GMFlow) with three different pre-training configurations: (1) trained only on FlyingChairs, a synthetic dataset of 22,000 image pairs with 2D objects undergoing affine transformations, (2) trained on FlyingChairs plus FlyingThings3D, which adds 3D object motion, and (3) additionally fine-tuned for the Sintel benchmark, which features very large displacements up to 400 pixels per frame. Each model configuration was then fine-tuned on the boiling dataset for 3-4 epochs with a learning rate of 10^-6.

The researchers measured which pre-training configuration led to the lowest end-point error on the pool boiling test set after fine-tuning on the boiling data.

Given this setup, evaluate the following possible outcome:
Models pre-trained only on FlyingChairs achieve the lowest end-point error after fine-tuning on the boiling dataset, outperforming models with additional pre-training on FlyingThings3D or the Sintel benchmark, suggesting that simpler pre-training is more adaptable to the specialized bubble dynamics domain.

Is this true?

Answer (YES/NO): YES